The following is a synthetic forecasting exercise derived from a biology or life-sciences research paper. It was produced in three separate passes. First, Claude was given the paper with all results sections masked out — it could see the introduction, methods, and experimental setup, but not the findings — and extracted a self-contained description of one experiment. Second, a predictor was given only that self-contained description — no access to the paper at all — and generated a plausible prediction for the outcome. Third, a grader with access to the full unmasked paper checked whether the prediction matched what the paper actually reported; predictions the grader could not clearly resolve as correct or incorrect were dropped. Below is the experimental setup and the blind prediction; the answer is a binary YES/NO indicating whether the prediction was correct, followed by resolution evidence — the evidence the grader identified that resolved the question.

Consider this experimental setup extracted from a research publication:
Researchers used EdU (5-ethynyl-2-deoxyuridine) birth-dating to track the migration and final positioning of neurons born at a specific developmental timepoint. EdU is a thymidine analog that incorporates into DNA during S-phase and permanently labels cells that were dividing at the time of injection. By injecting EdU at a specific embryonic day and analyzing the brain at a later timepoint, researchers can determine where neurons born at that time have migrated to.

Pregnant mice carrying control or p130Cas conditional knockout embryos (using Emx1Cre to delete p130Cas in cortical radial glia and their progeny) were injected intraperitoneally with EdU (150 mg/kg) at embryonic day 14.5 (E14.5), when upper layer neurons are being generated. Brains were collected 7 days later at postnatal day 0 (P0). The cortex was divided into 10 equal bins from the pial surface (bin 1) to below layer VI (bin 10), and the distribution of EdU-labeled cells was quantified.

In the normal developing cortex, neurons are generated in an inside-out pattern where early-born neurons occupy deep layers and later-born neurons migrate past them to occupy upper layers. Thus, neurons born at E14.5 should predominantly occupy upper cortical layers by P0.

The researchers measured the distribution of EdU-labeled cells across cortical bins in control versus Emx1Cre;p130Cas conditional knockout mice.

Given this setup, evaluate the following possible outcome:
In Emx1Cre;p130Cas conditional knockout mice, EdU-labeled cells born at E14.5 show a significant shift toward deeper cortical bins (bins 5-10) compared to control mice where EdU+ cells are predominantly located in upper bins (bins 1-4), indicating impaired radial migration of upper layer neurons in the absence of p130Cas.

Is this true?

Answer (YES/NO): NO